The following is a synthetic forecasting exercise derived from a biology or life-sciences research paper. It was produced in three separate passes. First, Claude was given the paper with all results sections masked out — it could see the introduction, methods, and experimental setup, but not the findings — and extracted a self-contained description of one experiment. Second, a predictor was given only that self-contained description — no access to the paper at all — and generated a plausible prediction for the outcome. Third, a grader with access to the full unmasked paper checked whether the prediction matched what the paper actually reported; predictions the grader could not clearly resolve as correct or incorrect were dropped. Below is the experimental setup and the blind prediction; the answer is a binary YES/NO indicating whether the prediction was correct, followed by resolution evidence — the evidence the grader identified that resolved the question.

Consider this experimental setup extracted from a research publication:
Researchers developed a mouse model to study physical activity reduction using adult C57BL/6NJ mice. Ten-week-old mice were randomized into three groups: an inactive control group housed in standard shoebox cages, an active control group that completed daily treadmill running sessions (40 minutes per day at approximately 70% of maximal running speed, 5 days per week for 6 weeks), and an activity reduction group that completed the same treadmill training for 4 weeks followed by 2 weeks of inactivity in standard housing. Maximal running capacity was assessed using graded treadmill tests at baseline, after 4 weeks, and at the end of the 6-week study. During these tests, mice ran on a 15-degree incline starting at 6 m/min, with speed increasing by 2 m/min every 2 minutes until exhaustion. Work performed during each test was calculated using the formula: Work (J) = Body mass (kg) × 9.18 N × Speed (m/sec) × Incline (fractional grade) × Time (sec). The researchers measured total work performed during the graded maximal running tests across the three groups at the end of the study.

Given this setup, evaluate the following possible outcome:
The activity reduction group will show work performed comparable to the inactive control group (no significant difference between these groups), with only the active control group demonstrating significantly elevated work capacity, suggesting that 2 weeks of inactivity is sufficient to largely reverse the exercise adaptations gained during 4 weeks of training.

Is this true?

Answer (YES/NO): YES